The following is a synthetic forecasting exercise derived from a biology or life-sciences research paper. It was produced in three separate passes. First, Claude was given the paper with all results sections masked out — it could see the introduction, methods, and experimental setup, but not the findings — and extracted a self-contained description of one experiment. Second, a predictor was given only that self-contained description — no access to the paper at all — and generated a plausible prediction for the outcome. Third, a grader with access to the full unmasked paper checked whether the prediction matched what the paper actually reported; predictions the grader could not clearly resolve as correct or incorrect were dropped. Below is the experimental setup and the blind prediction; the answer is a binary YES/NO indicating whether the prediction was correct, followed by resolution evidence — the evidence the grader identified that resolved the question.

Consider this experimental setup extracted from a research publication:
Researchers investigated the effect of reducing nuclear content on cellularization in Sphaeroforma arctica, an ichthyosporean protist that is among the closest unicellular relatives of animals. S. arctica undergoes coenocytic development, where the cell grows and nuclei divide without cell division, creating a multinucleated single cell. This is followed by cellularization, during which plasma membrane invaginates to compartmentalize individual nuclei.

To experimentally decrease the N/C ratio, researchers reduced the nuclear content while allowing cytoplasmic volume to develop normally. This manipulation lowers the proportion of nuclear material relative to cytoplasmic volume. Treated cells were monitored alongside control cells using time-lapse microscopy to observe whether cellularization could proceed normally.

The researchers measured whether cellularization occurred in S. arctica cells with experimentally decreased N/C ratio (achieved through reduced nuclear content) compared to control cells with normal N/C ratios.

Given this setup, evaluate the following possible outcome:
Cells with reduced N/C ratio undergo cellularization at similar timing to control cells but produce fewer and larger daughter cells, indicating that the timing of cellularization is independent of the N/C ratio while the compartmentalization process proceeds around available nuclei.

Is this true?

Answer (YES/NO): NO